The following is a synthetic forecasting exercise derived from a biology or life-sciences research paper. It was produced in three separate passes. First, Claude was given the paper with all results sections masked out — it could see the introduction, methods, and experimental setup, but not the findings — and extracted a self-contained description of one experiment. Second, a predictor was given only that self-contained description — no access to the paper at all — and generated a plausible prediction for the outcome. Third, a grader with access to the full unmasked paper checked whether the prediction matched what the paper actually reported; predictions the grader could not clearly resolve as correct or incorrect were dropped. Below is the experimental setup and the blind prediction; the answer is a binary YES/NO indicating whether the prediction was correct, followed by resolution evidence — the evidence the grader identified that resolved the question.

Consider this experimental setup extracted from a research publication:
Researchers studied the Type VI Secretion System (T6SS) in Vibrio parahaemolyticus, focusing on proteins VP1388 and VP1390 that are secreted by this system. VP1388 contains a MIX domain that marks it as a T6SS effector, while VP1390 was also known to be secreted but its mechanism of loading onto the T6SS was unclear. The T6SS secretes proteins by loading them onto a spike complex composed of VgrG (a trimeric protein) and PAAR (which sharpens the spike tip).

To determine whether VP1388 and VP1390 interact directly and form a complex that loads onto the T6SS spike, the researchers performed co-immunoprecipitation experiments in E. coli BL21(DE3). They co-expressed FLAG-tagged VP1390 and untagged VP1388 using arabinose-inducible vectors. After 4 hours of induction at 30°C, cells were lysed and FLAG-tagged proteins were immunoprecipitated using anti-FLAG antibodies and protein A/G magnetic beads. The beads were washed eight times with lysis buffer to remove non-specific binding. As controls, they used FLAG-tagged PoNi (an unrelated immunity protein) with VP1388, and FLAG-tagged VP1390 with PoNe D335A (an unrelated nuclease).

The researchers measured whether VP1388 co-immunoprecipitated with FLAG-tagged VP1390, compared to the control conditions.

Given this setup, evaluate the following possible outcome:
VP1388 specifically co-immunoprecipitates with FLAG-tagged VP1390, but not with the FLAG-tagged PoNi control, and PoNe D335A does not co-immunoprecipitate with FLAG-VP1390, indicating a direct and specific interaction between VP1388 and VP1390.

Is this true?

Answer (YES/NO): YES